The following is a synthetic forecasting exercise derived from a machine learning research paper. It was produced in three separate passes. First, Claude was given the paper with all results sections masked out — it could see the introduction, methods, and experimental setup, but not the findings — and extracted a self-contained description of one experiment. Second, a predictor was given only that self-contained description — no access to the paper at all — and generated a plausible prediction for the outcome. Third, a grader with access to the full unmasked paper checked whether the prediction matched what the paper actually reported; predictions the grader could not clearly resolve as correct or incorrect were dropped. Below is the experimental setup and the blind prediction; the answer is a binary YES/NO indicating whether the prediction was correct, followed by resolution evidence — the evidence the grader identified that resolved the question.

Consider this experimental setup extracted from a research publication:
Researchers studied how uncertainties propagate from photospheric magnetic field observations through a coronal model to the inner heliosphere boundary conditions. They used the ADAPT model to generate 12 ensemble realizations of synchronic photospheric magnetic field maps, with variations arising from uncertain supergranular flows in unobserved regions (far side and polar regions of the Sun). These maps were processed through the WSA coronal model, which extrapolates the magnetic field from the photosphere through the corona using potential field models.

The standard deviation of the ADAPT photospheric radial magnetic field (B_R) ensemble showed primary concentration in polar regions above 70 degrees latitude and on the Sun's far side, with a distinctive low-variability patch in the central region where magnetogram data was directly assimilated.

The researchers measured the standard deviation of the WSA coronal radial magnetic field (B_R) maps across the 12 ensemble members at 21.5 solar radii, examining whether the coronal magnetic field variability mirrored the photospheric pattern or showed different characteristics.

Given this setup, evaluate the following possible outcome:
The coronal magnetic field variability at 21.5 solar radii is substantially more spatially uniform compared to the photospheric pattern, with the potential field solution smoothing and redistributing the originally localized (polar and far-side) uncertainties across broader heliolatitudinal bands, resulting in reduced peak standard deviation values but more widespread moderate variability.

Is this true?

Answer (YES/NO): NO